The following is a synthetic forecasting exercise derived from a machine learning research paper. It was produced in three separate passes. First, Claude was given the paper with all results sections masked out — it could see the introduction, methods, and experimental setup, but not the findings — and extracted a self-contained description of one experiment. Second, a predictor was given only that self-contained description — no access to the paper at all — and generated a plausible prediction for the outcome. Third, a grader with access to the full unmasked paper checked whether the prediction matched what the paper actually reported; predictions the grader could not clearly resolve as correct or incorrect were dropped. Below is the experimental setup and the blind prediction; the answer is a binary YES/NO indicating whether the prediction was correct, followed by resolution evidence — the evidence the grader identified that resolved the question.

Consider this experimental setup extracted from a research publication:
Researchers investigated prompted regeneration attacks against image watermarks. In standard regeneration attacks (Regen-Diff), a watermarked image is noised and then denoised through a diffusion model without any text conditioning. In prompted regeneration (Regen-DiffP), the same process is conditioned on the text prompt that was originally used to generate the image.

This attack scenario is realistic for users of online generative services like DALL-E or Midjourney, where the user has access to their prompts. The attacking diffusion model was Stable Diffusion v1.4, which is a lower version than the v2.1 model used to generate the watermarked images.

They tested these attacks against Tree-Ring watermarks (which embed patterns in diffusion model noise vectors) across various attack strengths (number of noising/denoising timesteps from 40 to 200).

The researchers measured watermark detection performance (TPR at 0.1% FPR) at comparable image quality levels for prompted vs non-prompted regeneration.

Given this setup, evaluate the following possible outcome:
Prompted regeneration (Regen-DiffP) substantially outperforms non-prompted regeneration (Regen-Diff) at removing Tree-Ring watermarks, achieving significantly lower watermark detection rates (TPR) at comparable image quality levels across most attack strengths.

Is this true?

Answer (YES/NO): NO